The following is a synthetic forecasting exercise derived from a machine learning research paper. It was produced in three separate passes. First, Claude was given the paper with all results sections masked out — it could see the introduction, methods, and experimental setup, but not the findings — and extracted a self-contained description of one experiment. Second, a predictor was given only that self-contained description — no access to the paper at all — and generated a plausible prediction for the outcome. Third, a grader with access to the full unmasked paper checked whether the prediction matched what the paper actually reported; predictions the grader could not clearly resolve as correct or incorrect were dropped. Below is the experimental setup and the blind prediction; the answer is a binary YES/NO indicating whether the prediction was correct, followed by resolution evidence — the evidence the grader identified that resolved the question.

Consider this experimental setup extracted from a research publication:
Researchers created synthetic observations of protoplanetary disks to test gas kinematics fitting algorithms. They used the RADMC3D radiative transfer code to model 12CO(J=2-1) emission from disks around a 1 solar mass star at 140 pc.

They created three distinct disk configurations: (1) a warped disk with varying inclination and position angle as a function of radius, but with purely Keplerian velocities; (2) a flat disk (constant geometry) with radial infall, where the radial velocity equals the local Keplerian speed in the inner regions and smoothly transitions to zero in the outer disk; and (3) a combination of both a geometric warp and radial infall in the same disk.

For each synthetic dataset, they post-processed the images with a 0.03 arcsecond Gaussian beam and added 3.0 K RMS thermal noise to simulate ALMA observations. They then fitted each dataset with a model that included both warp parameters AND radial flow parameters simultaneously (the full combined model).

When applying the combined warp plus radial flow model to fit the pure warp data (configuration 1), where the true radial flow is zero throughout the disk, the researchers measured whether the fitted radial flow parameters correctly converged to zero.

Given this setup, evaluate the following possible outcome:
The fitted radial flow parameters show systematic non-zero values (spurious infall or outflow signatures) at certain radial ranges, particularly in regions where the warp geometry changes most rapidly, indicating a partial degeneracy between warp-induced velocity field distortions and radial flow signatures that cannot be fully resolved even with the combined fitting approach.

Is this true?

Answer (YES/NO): NO